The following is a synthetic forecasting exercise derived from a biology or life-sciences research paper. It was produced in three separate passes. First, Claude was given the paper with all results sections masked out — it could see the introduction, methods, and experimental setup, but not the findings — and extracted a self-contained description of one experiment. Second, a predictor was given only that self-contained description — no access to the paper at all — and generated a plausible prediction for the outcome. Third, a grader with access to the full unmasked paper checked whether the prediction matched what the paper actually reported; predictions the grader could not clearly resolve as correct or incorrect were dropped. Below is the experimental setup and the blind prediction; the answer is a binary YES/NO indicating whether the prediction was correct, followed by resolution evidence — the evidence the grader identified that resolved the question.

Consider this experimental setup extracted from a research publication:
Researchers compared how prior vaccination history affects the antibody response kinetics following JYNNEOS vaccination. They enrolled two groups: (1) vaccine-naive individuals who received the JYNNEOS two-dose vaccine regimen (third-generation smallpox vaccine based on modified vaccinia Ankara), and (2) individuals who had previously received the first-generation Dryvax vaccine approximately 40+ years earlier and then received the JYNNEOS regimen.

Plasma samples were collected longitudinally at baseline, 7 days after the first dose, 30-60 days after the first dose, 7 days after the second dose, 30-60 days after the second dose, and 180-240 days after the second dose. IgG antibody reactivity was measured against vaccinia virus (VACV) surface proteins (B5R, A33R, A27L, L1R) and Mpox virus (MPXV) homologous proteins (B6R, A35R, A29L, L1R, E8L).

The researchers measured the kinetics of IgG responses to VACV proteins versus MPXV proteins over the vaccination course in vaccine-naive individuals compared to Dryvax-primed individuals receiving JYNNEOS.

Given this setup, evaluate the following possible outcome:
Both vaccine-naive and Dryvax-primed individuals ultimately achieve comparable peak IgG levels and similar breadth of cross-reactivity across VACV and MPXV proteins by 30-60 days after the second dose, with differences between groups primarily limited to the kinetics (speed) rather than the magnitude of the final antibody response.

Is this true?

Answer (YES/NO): NO